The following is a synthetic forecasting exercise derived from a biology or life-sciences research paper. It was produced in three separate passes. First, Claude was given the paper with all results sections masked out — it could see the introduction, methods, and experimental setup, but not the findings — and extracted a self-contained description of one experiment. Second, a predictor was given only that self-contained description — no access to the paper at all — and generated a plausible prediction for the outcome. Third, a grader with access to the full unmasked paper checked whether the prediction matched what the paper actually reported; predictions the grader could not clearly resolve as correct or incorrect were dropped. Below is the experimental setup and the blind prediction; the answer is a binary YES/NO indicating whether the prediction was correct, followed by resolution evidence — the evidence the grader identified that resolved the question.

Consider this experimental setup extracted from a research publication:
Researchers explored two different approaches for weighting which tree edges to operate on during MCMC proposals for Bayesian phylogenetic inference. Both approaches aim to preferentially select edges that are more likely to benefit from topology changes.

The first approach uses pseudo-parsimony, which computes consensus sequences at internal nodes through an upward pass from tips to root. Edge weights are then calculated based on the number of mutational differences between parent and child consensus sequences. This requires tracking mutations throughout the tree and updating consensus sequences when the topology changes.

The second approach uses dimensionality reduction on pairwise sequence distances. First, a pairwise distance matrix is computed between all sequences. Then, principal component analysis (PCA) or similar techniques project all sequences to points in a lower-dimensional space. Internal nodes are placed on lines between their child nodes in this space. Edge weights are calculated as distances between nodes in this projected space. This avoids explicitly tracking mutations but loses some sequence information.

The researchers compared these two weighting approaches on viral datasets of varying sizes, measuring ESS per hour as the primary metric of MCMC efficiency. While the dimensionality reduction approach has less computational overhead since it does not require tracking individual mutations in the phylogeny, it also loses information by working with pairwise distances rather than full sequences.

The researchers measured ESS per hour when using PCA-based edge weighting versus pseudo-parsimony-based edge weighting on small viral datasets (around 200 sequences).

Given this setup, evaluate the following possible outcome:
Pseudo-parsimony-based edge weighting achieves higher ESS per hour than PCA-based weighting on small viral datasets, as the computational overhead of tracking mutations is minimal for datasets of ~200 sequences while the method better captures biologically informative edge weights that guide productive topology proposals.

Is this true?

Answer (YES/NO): NO